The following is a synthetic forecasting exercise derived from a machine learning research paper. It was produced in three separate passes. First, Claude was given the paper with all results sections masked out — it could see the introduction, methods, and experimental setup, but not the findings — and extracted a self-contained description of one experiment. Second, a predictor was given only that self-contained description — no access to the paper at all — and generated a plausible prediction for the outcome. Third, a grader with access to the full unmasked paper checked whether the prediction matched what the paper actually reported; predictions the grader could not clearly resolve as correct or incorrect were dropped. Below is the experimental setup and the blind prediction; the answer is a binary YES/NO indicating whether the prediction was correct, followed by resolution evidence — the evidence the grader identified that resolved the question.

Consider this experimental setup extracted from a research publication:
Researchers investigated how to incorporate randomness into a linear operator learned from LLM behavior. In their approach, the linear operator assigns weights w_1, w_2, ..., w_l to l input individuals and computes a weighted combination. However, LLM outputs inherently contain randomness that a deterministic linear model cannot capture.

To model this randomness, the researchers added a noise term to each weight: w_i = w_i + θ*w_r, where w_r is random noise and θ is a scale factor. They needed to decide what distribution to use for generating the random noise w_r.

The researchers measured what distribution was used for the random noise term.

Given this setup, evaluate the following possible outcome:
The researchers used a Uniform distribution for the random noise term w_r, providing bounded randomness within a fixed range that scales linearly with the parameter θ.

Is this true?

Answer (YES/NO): NO